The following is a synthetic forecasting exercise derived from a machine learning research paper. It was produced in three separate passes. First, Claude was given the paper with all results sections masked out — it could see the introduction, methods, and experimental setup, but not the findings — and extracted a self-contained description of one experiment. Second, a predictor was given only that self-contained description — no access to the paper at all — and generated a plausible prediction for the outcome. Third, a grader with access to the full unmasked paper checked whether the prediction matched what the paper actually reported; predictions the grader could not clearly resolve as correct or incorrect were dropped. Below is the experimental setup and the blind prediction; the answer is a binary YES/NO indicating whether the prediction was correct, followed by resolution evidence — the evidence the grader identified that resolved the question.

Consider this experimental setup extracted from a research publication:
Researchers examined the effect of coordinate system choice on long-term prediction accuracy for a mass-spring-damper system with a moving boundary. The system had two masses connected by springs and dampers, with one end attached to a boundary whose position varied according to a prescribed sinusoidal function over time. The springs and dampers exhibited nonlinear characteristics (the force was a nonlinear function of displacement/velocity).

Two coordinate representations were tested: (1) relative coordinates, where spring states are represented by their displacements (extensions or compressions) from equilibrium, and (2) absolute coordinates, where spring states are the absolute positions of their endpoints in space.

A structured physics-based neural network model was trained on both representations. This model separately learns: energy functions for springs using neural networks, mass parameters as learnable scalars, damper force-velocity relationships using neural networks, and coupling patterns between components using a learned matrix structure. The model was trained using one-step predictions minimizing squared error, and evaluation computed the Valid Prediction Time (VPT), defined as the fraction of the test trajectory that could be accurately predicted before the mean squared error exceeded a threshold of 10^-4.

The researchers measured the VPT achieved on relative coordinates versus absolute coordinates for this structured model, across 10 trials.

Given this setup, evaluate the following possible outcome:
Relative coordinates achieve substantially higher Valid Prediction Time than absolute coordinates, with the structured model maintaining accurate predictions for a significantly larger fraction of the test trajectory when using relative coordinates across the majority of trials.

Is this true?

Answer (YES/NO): YES